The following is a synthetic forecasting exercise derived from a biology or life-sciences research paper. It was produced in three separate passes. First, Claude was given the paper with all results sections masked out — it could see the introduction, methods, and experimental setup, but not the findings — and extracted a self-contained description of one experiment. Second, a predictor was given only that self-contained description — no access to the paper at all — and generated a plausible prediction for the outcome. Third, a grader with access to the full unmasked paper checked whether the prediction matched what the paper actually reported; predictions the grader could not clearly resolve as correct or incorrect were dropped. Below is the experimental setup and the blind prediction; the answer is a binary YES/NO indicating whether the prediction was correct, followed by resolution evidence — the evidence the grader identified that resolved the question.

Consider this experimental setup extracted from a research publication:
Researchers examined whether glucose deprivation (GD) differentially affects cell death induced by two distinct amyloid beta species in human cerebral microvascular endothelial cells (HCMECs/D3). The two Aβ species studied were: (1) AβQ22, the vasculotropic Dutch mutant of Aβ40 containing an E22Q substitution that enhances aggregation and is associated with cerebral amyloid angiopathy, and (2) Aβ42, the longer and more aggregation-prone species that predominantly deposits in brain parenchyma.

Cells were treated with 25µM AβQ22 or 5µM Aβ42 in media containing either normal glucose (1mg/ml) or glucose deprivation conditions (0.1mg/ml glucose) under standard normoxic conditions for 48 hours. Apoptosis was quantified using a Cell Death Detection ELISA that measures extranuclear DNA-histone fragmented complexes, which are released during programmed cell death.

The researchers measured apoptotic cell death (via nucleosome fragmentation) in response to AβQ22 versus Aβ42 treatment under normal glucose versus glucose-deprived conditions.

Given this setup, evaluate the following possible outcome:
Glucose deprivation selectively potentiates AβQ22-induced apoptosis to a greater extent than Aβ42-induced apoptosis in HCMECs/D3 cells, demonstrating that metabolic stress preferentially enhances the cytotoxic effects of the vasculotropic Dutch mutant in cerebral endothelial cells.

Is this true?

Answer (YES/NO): YES